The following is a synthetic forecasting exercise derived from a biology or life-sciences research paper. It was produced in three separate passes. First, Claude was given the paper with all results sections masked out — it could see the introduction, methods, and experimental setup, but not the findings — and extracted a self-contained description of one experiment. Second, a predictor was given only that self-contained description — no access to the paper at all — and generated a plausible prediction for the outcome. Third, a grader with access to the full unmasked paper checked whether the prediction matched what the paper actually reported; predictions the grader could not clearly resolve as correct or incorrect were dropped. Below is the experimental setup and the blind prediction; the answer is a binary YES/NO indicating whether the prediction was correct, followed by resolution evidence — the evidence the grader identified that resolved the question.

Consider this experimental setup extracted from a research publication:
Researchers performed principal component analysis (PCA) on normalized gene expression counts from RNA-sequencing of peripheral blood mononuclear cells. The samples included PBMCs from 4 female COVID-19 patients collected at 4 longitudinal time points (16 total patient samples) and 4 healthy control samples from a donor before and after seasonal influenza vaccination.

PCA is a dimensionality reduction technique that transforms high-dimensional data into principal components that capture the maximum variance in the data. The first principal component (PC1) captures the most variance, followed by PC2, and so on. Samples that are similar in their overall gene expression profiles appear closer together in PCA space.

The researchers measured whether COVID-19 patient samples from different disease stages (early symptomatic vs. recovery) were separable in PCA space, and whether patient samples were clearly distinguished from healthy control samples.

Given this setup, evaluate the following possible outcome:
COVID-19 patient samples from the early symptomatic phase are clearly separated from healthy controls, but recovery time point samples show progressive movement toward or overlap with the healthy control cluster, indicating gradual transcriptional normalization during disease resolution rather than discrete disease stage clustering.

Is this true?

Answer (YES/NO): NO